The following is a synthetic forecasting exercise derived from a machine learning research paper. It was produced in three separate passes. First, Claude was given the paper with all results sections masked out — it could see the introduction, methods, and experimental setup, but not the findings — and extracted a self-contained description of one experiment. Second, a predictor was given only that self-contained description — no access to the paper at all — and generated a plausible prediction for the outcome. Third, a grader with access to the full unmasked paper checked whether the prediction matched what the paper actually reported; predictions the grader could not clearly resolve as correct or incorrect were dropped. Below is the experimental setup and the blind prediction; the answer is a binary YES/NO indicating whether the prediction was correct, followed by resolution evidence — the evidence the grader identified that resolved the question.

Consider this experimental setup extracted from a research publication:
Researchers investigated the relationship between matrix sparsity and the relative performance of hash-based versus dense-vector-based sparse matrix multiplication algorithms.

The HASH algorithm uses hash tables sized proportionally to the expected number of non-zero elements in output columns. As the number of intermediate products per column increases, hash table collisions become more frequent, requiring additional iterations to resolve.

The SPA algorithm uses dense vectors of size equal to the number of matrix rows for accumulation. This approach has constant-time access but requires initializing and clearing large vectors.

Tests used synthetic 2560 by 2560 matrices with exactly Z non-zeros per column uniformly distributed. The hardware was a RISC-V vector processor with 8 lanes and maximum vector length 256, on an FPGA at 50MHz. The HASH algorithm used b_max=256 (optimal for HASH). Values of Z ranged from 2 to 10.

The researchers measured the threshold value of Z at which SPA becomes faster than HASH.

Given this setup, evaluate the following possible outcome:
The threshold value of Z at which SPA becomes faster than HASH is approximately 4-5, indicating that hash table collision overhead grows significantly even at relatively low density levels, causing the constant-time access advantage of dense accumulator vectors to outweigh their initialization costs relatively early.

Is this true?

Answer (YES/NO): NO